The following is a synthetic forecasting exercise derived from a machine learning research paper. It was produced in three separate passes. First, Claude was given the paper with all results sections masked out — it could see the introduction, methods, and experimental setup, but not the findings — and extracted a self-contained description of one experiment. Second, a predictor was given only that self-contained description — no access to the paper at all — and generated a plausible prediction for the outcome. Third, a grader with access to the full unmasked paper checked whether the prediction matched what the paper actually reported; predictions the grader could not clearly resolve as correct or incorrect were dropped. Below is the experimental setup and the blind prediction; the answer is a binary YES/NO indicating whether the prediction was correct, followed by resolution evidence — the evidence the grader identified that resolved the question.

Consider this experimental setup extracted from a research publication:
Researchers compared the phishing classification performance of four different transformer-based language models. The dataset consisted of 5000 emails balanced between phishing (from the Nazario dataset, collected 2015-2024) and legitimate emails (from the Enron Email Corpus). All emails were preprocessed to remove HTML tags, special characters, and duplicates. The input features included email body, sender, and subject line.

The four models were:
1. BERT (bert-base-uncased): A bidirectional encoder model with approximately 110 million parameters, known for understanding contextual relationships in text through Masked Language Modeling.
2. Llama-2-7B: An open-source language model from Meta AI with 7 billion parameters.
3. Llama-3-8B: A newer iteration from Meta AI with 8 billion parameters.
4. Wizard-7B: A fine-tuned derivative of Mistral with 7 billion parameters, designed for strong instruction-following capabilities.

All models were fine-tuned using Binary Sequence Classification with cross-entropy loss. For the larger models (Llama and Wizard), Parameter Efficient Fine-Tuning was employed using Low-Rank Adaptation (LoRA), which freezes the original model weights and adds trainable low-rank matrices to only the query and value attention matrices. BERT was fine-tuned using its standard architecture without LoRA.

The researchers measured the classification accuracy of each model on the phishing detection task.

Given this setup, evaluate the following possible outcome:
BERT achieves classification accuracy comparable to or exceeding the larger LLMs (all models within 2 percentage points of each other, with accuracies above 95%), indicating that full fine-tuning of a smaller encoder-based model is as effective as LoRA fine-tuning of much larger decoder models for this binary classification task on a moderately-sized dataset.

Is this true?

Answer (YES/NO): NO